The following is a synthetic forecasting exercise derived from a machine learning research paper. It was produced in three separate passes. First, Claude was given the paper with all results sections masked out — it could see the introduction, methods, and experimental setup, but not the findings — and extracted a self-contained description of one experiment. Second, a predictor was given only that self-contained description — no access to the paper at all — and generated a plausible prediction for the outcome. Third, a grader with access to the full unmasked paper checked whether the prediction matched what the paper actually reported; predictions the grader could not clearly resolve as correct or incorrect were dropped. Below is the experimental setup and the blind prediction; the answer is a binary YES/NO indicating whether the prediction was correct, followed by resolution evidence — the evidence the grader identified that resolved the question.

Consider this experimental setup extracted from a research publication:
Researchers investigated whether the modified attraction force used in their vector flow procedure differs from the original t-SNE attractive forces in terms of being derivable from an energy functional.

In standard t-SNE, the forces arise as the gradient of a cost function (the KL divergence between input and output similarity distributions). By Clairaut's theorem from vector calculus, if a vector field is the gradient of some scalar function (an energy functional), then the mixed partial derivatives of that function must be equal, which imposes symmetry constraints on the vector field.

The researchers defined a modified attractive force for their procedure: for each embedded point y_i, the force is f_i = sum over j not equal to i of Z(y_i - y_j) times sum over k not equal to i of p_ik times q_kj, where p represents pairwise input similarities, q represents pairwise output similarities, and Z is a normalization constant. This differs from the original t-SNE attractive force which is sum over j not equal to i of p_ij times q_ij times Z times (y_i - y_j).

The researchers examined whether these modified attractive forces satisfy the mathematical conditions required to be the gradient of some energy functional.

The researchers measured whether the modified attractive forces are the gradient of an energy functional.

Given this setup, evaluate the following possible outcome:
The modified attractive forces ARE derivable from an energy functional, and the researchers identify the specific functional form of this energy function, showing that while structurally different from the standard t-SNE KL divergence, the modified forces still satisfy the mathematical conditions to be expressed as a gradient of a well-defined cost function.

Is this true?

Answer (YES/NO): NO